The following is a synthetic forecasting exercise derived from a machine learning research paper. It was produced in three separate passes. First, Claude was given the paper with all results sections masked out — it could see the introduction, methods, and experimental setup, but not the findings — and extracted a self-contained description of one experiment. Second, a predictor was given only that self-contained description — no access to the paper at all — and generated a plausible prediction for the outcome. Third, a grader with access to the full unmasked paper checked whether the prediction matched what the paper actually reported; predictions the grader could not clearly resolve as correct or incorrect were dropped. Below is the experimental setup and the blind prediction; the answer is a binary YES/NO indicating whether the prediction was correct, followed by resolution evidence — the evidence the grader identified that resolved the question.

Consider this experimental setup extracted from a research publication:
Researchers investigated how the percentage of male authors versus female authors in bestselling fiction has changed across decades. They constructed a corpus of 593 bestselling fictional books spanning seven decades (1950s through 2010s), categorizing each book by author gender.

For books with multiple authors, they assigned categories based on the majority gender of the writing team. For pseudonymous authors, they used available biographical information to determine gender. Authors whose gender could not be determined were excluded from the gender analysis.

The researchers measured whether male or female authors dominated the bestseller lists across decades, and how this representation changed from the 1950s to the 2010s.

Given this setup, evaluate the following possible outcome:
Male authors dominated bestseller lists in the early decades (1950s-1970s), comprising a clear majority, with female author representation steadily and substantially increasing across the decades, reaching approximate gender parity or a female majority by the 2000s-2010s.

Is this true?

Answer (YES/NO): NO